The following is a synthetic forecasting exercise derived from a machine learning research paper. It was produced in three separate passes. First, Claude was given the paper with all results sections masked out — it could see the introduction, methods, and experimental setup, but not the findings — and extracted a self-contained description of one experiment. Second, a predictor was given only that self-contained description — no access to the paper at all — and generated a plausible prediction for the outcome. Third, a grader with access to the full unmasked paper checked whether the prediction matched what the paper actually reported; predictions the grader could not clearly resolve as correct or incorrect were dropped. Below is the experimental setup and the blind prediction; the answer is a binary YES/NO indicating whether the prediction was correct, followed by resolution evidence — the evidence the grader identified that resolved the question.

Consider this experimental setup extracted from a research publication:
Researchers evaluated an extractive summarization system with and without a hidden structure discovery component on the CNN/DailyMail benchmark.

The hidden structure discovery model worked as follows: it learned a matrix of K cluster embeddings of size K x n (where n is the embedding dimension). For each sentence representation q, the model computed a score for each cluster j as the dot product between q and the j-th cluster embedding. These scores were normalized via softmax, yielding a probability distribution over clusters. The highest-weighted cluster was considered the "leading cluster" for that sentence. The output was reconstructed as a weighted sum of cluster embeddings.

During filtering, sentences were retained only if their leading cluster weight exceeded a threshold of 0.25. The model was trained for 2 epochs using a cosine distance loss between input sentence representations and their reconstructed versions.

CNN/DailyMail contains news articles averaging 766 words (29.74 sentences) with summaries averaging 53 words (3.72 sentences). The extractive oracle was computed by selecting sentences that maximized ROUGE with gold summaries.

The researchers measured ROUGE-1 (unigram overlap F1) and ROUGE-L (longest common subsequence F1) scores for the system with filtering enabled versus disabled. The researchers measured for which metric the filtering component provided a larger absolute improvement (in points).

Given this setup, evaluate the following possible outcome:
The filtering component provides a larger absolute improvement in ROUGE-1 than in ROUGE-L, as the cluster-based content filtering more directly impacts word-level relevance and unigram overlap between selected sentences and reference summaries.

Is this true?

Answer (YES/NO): YES